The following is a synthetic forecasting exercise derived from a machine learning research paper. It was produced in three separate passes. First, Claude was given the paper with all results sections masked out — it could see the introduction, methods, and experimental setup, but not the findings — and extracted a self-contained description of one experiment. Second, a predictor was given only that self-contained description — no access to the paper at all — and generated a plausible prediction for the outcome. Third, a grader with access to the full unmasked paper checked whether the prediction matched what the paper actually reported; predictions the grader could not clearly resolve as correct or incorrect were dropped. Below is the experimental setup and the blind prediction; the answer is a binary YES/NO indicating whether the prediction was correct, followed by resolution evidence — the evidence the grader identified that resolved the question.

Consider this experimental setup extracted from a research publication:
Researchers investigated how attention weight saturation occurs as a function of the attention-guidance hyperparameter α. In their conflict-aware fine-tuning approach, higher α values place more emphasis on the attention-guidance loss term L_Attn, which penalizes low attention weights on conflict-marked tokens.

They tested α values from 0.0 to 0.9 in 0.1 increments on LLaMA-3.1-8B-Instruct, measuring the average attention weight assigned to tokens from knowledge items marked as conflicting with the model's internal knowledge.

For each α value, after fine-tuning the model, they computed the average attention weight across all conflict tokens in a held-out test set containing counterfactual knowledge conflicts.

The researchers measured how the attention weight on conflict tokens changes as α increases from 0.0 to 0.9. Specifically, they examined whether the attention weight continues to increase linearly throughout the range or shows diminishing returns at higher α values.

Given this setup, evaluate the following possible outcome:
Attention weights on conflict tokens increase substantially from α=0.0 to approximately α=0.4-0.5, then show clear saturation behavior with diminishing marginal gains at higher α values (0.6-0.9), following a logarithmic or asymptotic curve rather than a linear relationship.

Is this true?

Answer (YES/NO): YES